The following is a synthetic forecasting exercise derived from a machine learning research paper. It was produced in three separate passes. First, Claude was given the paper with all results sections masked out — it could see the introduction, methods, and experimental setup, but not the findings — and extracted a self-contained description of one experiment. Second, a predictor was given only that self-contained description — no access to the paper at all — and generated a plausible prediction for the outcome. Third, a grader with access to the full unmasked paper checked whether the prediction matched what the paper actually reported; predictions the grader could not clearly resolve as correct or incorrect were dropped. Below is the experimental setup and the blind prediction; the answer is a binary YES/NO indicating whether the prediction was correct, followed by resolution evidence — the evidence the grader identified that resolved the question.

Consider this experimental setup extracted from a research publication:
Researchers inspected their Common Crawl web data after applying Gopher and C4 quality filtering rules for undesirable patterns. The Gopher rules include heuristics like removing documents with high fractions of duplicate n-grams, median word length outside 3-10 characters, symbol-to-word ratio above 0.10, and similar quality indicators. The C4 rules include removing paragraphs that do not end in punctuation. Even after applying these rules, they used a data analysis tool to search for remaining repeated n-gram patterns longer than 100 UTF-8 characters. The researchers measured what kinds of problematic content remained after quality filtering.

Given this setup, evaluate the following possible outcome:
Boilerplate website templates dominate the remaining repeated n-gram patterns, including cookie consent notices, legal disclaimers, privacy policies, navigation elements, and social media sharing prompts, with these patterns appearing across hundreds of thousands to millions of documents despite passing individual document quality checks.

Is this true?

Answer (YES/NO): NO